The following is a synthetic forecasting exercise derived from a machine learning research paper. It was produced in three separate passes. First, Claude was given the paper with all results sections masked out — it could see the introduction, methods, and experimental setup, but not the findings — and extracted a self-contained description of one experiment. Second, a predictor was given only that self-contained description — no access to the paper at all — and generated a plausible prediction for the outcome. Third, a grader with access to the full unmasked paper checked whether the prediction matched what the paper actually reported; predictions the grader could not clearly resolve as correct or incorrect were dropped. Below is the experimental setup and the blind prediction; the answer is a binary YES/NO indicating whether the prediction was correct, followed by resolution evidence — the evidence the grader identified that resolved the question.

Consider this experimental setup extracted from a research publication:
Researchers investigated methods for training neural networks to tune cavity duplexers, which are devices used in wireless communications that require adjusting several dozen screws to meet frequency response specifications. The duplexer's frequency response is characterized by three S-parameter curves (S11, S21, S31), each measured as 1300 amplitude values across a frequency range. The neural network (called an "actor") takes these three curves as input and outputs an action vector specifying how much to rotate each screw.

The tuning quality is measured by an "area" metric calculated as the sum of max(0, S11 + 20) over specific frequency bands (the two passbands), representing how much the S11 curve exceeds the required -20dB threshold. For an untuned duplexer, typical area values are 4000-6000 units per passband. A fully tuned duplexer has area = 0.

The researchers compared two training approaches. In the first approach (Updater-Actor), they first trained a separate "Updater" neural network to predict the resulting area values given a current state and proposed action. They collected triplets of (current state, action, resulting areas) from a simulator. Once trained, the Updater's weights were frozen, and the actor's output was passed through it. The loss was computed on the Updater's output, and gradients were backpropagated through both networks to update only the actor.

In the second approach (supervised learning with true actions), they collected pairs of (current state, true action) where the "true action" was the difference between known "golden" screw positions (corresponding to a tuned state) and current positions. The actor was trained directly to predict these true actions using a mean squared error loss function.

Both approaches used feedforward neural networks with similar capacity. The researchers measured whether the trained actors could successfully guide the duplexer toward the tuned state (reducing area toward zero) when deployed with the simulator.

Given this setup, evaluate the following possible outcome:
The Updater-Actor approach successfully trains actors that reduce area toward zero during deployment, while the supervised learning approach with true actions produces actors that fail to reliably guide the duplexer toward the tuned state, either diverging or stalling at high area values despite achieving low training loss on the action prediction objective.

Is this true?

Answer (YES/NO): NO